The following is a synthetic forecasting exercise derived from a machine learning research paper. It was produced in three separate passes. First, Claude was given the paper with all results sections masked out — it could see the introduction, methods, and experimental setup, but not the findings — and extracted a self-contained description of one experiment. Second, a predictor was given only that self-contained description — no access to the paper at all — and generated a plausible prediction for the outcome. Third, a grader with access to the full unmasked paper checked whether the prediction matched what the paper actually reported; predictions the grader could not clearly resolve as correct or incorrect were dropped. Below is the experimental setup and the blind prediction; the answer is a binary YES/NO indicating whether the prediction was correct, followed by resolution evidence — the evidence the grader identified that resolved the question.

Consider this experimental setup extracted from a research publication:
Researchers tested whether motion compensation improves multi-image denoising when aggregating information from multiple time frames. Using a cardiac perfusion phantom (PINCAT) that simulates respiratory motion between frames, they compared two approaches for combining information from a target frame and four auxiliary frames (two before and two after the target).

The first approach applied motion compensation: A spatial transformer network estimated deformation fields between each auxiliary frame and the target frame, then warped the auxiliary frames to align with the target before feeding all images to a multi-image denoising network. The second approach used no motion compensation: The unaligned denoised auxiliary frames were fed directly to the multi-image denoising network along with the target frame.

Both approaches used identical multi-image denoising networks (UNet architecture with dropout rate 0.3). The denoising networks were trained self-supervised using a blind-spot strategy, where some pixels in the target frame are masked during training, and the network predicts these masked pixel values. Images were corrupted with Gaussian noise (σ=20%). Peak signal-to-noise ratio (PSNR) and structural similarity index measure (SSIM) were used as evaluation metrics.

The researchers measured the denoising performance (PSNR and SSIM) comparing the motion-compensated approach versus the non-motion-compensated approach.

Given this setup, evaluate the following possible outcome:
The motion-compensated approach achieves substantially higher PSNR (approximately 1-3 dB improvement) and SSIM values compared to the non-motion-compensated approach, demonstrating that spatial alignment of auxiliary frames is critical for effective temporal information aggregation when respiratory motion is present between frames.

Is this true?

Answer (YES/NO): NO